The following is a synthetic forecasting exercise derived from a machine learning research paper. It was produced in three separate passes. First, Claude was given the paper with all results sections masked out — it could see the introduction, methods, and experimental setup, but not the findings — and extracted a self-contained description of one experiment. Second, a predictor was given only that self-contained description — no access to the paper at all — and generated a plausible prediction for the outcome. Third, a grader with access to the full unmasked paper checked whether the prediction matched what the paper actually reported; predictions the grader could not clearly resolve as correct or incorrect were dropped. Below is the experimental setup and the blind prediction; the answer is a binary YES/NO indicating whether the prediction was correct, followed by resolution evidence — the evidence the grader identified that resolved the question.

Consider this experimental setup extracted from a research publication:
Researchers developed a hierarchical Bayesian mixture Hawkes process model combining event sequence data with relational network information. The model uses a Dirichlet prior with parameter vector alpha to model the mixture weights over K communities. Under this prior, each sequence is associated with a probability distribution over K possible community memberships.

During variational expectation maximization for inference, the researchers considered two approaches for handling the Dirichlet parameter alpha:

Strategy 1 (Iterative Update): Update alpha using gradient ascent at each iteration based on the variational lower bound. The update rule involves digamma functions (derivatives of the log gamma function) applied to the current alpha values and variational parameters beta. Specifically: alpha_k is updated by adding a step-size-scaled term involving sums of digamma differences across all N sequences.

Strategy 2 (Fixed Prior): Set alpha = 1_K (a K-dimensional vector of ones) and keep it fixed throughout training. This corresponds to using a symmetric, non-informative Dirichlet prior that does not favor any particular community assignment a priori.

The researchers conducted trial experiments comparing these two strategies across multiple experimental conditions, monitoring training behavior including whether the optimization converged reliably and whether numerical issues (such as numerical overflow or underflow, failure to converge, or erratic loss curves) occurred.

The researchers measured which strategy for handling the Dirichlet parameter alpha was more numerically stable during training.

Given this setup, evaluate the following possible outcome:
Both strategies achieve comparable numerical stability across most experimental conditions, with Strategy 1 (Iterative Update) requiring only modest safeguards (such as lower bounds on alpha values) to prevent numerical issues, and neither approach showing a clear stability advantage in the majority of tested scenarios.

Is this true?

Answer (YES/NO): NO